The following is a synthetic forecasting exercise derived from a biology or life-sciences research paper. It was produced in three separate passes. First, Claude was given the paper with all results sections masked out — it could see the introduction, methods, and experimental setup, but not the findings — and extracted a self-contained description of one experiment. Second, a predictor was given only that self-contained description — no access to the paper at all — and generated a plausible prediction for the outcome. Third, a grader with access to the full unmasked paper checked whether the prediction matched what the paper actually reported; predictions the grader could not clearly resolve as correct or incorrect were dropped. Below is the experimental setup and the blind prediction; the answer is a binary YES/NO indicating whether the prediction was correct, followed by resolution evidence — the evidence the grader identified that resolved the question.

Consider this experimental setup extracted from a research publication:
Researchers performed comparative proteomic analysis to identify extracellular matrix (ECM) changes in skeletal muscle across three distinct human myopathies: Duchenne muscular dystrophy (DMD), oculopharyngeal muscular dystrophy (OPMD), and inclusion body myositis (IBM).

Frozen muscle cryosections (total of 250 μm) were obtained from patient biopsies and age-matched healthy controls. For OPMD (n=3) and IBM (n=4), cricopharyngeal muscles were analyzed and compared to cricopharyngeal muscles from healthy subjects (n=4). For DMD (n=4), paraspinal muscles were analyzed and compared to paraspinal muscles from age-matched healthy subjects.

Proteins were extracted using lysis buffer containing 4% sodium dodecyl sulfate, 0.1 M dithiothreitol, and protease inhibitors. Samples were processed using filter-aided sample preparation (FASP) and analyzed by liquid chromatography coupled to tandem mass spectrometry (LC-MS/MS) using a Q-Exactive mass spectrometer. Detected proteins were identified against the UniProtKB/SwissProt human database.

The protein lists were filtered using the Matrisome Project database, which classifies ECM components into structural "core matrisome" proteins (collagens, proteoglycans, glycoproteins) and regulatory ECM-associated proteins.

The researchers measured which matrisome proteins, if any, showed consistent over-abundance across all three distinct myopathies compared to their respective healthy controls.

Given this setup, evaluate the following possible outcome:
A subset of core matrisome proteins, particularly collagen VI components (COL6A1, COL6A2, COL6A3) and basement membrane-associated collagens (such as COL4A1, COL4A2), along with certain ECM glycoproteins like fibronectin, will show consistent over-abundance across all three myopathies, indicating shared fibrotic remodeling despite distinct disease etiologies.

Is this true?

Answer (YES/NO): NO